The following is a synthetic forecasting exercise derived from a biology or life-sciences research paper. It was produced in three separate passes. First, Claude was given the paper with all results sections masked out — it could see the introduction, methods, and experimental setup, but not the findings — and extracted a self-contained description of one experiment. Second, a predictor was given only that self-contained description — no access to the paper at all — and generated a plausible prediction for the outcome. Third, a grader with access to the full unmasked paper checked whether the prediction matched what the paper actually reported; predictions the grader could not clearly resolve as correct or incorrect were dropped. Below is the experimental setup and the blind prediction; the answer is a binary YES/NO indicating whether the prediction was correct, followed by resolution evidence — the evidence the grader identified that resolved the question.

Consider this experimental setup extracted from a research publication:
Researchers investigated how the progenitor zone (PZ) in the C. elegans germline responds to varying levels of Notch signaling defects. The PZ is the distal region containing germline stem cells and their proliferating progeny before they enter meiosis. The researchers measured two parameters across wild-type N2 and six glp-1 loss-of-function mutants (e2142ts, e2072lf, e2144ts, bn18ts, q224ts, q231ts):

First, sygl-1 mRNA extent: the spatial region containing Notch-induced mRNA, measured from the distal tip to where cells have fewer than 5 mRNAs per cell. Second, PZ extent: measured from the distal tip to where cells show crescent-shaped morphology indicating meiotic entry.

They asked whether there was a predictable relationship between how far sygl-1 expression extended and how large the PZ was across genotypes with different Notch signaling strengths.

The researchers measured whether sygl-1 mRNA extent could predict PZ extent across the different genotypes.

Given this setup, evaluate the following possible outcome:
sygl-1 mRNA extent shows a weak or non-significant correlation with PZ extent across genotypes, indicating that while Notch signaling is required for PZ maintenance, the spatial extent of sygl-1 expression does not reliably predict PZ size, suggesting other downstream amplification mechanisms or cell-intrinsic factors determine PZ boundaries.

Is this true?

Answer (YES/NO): NO